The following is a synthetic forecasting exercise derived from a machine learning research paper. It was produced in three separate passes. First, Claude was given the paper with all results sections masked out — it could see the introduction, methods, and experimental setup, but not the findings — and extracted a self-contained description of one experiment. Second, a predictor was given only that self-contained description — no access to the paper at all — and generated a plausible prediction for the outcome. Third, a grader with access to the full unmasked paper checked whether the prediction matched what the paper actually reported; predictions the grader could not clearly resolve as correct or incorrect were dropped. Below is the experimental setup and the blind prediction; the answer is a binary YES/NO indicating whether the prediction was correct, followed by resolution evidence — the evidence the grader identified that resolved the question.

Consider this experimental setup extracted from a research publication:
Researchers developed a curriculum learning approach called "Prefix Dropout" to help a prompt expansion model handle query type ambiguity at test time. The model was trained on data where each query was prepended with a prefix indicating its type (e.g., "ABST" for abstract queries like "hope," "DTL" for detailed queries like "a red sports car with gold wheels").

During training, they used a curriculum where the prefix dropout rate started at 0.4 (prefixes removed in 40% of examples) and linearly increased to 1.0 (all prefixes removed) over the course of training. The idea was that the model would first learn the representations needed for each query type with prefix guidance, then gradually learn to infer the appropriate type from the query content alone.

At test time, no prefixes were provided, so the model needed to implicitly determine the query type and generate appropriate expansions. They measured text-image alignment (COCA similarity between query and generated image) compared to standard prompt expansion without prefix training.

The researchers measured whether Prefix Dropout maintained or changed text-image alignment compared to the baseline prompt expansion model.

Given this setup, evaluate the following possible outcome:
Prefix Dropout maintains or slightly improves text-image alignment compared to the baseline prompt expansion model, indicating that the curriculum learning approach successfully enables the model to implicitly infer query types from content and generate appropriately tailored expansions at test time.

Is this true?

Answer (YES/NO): YES